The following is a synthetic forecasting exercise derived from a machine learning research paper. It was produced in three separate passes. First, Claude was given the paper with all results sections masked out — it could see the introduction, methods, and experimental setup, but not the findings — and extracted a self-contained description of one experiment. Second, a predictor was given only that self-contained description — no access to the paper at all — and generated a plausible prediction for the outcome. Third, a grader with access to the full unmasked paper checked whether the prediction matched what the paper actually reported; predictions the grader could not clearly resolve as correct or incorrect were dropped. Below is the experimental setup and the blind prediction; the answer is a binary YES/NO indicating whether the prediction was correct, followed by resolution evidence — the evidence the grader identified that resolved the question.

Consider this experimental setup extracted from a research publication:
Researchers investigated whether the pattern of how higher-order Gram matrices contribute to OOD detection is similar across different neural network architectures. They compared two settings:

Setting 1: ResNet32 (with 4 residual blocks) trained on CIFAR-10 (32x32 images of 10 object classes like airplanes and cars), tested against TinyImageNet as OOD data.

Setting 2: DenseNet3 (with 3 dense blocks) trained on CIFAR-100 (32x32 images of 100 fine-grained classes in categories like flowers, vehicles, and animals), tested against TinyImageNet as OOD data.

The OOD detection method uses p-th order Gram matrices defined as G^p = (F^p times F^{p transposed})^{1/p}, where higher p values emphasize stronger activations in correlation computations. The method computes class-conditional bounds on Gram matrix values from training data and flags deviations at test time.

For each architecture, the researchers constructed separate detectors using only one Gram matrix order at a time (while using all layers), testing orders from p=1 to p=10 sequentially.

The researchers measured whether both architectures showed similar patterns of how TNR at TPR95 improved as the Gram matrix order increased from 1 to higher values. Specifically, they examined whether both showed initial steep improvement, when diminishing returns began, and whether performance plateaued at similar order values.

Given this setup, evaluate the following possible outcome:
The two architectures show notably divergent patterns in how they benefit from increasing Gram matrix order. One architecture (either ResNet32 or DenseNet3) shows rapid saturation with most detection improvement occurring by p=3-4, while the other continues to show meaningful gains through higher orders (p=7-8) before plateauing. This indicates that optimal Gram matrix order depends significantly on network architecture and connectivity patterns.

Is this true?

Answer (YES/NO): NO